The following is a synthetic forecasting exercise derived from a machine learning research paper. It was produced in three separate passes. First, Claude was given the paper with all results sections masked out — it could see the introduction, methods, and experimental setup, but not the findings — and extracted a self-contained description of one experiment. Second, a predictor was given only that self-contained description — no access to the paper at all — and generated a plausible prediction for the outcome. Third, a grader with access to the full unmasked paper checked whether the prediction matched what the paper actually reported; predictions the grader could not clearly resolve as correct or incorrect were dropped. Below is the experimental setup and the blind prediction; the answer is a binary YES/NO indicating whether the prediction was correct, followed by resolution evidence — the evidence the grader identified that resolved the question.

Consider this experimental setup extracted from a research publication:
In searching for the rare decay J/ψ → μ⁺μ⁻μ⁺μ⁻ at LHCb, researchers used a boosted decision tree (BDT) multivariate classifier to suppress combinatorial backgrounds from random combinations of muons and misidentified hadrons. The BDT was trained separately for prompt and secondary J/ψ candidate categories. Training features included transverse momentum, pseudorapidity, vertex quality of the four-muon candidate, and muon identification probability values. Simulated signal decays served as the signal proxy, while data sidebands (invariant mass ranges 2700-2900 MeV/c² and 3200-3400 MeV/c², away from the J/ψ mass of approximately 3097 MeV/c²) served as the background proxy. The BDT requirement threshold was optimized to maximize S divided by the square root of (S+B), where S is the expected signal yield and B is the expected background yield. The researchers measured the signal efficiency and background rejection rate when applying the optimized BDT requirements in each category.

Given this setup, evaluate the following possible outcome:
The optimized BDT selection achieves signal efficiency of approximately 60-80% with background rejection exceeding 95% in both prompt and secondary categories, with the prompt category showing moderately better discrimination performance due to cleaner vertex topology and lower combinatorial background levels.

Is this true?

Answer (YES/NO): NO